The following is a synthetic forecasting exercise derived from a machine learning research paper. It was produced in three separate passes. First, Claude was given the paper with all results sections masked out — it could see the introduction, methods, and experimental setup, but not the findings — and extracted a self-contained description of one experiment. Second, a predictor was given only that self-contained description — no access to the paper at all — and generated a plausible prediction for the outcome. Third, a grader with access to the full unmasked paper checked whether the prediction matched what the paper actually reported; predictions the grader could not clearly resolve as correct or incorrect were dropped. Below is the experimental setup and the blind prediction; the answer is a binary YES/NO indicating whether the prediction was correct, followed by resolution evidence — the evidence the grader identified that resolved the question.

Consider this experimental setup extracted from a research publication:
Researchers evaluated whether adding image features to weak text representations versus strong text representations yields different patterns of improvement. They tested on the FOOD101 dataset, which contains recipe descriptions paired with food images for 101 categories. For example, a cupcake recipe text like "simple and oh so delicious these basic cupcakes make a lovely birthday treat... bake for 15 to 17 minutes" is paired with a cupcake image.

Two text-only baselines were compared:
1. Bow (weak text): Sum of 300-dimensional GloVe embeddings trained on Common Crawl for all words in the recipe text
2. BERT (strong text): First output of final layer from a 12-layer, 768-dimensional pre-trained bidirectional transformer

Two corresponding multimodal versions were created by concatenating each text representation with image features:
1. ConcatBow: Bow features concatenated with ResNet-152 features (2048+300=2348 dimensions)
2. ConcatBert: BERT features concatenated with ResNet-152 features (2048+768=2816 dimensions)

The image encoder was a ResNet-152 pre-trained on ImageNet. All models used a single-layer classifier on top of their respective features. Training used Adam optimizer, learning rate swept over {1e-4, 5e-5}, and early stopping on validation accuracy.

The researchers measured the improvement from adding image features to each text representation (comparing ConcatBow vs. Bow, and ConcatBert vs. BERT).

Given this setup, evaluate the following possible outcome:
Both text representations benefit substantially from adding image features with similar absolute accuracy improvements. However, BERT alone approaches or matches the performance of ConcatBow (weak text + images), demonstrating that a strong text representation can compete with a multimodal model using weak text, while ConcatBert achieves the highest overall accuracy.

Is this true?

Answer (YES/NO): NO